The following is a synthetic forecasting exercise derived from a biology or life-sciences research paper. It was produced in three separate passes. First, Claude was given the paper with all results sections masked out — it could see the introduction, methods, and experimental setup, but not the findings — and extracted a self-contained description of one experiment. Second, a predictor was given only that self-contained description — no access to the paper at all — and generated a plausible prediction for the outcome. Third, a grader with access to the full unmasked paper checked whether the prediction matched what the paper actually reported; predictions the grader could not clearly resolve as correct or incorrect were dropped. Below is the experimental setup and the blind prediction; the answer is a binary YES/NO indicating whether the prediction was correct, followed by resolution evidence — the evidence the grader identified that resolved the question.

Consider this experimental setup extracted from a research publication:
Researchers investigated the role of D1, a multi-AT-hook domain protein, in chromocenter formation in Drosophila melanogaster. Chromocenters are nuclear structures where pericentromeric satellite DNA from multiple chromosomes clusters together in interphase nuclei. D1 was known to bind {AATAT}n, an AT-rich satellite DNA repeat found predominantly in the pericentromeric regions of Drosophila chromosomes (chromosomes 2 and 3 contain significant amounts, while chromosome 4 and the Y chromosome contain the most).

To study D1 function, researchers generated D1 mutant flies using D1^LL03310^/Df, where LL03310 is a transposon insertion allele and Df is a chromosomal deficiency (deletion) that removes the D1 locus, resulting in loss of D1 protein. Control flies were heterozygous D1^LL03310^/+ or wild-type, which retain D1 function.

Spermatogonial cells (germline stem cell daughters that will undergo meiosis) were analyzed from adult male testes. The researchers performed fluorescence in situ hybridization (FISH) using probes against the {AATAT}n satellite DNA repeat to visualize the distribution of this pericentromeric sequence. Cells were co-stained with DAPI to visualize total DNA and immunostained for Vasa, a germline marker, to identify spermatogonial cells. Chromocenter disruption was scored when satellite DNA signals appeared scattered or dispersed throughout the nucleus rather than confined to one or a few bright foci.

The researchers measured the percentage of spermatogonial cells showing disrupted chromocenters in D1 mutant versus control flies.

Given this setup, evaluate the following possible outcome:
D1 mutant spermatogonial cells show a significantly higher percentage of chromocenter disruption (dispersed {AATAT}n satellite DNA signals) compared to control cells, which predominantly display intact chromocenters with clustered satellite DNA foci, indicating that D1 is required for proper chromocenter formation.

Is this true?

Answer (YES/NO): YES